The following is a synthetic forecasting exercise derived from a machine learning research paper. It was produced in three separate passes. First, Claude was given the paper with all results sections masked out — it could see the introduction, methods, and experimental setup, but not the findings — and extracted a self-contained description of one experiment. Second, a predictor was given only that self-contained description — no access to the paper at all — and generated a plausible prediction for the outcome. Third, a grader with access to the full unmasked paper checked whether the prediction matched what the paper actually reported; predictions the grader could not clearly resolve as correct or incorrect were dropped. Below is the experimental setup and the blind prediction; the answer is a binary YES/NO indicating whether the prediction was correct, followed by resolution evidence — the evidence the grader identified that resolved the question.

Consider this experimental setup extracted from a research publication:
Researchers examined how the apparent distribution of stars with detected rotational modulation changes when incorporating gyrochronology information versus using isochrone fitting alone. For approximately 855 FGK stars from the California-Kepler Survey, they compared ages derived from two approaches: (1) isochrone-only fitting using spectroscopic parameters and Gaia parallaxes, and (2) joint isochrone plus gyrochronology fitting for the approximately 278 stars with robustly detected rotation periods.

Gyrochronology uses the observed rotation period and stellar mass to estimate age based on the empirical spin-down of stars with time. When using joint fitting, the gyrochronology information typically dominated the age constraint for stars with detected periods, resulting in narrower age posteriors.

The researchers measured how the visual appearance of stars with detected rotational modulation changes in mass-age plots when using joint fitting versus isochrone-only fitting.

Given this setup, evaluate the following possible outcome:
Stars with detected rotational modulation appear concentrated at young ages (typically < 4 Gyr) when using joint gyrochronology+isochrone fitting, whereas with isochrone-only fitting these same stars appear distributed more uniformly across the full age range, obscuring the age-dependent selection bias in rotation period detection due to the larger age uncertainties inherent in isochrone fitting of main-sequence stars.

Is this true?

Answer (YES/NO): NO